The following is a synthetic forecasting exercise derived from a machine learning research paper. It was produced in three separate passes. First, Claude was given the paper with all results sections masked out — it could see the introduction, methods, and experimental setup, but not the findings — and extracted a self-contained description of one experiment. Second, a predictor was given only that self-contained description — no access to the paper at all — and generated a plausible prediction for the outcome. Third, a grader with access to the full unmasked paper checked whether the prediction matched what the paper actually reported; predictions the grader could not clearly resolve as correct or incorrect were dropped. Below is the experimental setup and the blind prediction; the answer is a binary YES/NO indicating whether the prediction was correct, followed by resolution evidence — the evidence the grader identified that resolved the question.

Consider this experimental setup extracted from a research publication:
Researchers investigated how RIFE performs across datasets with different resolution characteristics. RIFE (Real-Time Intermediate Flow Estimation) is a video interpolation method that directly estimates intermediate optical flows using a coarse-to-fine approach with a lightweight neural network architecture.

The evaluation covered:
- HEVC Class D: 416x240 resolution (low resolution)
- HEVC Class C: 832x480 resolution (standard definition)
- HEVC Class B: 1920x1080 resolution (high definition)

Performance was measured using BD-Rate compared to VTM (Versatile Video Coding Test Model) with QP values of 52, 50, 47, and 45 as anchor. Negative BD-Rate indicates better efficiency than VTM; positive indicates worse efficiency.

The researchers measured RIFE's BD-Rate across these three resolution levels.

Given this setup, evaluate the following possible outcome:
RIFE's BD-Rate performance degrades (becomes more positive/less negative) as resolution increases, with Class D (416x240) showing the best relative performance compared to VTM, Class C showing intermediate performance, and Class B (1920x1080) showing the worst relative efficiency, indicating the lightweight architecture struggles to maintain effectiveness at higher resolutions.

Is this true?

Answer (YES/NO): NO